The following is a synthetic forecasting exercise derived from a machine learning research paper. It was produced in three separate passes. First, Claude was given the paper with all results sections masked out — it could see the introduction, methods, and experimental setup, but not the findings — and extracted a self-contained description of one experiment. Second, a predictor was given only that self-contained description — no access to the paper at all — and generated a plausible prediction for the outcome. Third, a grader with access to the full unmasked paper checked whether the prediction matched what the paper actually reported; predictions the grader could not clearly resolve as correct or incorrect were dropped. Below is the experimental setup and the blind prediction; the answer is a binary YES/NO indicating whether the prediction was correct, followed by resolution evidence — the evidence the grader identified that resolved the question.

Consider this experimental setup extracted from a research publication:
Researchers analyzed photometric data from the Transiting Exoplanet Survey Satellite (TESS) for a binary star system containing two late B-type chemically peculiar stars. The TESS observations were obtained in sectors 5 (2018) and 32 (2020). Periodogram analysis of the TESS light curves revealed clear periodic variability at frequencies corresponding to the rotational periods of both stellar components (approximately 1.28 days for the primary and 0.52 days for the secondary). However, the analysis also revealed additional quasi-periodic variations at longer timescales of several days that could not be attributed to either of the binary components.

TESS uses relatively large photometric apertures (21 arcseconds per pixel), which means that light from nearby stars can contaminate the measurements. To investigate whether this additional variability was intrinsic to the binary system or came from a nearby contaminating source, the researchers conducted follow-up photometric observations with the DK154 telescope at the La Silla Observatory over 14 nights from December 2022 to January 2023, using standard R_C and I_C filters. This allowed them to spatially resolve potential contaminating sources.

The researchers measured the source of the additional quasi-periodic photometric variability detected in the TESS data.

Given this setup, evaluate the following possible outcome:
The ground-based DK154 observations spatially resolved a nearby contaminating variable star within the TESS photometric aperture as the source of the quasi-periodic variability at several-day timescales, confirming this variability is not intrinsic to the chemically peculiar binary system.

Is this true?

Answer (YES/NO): YES